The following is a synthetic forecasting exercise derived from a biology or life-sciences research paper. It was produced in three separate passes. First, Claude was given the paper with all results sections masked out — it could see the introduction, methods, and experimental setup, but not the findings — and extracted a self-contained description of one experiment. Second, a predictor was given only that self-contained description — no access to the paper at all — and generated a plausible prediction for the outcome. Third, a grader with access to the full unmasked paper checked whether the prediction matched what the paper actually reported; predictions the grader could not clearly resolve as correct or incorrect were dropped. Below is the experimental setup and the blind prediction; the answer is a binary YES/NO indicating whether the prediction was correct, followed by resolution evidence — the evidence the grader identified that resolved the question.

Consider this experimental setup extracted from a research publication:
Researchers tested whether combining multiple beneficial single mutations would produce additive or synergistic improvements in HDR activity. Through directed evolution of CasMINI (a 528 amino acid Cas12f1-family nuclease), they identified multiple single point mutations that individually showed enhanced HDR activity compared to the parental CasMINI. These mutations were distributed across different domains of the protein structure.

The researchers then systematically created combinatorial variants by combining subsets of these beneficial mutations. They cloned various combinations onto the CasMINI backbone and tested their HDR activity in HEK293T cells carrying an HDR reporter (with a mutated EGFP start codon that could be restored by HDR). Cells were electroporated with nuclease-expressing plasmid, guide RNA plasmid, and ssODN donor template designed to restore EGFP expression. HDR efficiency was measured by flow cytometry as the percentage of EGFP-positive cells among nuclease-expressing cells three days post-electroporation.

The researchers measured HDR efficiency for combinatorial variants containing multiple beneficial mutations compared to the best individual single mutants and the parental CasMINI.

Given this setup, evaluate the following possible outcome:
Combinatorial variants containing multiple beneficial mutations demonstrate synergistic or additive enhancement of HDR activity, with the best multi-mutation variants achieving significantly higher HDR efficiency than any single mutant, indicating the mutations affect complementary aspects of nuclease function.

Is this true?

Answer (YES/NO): YES